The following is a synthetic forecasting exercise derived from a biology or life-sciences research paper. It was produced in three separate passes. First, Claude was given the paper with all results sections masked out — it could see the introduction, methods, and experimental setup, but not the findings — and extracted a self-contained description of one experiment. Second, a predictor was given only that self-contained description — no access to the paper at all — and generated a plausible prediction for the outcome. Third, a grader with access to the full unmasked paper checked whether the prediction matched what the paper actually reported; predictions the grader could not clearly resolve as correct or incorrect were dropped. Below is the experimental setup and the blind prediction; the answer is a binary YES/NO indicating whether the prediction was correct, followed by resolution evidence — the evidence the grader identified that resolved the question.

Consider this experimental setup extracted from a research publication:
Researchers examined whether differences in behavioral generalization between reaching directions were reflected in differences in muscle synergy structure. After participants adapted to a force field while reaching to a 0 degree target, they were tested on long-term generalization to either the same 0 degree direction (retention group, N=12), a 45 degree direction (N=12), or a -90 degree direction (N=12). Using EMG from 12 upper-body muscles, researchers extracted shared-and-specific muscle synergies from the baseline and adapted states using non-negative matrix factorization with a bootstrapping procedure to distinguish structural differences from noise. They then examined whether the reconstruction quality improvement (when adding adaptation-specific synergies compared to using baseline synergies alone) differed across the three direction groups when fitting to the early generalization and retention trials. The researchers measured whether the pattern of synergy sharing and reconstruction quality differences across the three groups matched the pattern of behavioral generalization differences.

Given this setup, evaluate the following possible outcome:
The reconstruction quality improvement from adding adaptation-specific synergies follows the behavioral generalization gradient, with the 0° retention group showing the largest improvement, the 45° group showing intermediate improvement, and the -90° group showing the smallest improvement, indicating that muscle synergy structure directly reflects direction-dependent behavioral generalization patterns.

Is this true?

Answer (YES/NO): NO